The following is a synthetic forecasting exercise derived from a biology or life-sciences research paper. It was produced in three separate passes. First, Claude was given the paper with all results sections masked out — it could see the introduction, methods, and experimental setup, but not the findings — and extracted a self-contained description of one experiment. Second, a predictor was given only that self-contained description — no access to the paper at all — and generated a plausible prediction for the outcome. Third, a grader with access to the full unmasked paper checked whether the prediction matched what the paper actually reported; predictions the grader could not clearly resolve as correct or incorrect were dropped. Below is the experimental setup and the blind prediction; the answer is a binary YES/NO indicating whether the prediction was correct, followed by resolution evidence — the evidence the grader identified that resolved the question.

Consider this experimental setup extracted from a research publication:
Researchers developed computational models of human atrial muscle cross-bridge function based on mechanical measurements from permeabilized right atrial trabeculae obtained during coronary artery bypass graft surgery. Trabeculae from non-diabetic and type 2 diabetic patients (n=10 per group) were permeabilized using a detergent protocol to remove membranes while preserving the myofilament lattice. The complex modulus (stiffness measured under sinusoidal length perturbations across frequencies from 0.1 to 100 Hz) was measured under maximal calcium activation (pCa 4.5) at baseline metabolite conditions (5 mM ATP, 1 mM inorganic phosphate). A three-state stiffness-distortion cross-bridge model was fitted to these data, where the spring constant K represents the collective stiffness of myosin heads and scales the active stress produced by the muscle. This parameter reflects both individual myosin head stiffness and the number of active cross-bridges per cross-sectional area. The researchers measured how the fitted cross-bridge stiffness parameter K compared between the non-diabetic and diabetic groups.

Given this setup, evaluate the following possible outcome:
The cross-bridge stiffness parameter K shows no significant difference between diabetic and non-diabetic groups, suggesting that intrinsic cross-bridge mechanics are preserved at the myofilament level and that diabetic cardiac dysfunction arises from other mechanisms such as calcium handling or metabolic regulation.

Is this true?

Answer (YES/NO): NO